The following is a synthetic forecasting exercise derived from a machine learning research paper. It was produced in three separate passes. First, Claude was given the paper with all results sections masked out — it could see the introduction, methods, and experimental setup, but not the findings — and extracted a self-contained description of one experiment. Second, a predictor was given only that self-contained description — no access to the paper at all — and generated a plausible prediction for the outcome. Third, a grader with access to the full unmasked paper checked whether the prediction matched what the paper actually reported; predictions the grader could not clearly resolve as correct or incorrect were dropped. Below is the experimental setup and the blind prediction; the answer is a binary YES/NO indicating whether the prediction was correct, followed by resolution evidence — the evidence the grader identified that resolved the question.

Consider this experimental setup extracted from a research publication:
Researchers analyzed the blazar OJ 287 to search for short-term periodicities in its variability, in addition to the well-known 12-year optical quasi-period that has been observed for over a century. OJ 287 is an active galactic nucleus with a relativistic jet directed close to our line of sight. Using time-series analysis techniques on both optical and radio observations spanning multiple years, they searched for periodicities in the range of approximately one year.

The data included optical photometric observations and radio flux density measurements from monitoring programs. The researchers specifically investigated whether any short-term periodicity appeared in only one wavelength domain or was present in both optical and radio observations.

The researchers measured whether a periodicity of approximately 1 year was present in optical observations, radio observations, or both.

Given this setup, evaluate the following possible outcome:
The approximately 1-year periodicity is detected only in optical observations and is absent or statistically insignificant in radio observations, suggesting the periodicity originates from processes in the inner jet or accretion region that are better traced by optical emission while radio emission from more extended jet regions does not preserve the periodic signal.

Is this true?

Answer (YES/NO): NO